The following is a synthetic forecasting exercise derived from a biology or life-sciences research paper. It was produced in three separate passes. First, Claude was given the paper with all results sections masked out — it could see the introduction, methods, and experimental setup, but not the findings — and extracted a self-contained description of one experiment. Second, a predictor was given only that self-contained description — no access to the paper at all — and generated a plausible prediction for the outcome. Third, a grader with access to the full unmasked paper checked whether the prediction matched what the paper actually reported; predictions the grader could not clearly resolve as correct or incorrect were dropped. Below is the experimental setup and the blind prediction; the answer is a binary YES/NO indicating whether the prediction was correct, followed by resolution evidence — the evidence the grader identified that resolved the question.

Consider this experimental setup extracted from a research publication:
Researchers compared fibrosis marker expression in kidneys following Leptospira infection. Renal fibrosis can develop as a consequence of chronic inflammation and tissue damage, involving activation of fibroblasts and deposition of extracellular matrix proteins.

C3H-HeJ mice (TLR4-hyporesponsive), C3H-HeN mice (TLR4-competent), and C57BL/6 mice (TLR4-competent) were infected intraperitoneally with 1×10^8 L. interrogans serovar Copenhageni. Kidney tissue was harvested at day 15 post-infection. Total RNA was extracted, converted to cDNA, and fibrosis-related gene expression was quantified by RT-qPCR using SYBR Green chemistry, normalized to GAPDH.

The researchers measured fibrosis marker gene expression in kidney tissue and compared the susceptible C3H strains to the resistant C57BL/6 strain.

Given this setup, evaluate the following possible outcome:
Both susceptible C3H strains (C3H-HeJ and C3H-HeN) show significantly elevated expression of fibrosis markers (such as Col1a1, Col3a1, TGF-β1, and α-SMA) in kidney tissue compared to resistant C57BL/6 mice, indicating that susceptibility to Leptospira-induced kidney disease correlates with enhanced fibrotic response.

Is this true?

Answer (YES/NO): YES